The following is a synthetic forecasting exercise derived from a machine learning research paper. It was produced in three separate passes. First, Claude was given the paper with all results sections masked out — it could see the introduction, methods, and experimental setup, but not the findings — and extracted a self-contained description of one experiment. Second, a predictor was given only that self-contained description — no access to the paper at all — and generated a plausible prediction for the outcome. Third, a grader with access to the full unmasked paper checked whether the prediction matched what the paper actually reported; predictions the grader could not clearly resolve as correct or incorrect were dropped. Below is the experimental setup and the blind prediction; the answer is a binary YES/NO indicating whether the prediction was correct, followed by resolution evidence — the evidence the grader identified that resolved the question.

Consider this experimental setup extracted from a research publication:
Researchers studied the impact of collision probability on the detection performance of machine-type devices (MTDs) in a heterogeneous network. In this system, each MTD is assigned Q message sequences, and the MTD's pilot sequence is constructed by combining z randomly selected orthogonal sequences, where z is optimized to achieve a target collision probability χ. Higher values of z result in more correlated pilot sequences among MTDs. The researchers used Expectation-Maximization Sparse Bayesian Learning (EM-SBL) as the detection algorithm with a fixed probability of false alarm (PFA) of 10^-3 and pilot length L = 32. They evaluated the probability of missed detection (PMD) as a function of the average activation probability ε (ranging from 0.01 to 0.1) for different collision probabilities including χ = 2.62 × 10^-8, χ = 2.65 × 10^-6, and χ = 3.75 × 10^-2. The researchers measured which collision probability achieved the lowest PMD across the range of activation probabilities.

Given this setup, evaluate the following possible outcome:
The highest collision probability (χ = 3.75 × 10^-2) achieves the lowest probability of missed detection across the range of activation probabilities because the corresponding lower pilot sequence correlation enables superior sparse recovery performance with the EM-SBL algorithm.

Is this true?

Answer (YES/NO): NO